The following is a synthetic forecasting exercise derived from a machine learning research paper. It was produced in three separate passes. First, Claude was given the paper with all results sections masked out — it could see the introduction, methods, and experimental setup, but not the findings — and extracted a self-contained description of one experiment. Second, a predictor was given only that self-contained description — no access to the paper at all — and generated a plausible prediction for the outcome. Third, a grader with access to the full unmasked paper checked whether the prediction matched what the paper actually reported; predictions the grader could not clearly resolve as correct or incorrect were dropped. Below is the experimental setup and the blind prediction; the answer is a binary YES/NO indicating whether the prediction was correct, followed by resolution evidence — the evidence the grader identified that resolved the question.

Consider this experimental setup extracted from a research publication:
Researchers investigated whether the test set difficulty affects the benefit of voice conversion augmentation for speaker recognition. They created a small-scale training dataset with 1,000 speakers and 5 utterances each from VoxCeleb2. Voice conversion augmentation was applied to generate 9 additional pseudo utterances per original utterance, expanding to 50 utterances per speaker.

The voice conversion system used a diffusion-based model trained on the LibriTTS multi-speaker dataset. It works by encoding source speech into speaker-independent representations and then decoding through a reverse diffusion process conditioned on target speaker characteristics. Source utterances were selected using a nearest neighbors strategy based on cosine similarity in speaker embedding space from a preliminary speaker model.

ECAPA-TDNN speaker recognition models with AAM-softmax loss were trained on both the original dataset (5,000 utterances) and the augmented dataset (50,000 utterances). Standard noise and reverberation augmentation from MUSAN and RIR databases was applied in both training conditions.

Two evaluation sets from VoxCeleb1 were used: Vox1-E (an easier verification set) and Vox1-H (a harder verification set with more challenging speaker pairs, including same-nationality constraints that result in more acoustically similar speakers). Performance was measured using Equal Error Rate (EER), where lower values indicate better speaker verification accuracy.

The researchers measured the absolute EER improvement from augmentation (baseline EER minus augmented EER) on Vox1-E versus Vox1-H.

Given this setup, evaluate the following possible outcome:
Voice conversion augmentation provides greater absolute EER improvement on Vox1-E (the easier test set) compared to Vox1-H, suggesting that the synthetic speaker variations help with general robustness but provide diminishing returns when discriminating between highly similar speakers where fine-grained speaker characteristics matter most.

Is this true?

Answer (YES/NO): NO